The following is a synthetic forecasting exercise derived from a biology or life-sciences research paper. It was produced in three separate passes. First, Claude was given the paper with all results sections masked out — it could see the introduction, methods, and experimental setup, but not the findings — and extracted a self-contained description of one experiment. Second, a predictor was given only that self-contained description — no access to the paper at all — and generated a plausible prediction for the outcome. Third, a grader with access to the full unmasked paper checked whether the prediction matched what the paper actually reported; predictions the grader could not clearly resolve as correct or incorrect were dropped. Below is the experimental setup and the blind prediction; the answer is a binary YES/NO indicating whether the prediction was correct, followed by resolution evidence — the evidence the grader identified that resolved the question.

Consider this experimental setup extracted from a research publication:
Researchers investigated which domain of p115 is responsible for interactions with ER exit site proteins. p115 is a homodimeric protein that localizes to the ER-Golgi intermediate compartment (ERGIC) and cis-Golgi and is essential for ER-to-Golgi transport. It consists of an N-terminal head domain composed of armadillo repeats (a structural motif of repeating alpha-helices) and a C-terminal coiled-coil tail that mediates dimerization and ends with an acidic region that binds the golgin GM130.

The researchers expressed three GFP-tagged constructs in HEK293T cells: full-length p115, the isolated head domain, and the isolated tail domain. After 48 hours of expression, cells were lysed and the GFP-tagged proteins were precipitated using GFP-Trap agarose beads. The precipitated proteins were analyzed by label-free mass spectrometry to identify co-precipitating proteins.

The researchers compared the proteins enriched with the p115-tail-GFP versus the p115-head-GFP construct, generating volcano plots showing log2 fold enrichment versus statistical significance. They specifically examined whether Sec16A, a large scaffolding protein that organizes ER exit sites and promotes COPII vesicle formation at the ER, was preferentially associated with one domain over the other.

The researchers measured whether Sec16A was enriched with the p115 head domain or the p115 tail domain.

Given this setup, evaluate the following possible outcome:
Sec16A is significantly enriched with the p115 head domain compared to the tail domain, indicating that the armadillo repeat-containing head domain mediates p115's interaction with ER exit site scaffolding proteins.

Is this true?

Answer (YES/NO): YES